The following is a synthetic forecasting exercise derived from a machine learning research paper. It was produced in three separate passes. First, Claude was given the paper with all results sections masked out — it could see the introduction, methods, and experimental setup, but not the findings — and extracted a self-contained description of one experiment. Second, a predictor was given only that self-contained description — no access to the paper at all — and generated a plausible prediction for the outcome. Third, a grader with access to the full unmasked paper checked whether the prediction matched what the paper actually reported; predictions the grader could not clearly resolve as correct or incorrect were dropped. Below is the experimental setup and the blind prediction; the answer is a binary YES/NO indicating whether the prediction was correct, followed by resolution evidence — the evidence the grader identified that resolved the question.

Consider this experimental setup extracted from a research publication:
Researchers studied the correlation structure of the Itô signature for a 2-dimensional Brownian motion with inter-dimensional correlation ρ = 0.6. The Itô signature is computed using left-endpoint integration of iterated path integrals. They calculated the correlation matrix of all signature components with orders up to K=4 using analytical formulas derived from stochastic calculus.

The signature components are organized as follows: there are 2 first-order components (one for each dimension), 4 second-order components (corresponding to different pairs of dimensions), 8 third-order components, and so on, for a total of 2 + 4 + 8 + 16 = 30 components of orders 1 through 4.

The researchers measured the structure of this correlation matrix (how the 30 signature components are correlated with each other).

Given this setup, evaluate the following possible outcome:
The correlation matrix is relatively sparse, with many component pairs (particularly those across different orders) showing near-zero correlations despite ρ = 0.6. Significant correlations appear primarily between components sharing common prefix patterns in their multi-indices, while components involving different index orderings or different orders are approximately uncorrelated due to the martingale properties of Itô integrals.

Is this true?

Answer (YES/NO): NO